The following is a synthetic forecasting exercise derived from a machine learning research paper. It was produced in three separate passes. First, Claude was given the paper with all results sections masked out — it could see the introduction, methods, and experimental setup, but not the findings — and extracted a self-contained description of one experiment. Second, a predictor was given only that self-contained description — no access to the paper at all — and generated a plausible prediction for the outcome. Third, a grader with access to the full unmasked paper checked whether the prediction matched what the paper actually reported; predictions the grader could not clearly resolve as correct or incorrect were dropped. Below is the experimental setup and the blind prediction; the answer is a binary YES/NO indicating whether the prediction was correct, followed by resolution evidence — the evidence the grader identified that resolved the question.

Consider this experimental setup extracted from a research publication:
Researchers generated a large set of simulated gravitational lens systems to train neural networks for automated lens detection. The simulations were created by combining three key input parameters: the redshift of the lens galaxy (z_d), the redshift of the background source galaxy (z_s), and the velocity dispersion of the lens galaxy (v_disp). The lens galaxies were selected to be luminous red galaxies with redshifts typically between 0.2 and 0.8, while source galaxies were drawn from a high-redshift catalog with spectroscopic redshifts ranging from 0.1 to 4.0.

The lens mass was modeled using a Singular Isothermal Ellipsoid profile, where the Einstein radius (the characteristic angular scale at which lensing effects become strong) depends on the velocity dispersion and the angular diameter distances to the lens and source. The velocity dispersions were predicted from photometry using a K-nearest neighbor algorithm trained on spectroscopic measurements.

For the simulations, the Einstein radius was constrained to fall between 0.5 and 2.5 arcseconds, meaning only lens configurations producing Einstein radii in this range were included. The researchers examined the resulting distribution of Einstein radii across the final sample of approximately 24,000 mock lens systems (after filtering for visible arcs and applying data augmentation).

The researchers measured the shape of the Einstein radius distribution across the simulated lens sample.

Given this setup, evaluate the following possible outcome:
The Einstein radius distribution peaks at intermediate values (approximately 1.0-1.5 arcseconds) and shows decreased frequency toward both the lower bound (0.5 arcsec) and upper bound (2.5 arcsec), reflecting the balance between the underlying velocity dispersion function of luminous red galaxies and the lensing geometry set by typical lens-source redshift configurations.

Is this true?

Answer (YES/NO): NO